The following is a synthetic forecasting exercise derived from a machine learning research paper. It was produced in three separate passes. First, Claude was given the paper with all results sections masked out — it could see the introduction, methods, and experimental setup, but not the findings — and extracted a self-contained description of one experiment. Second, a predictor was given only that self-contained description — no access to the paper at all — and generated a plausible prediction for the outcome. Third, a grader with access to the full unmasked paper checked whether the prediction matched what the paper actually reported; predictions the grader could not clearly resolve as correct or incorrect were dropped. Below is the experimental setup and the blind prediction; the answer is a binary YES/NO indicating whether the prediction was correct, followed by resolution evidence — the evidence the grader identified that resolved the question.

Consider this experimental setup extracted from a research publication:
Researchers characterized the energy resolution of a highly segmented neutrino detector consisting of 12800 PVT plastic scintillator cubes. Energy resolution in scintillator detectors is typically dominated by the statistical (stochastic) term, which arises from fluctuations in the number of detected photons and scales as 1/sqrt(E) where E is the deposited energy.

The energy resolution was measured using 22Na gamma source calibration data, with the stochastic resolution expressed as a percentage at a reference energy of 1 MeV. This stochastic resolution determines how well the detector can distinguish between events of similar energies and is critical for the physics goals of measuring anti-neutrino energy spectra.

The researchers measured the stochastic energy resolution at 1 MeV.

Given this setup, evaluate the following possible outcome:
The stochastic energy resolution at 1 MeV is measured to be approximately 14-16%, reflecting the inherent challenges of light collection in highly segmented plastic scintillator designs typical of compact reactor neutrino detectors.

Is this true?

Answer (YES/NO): NO